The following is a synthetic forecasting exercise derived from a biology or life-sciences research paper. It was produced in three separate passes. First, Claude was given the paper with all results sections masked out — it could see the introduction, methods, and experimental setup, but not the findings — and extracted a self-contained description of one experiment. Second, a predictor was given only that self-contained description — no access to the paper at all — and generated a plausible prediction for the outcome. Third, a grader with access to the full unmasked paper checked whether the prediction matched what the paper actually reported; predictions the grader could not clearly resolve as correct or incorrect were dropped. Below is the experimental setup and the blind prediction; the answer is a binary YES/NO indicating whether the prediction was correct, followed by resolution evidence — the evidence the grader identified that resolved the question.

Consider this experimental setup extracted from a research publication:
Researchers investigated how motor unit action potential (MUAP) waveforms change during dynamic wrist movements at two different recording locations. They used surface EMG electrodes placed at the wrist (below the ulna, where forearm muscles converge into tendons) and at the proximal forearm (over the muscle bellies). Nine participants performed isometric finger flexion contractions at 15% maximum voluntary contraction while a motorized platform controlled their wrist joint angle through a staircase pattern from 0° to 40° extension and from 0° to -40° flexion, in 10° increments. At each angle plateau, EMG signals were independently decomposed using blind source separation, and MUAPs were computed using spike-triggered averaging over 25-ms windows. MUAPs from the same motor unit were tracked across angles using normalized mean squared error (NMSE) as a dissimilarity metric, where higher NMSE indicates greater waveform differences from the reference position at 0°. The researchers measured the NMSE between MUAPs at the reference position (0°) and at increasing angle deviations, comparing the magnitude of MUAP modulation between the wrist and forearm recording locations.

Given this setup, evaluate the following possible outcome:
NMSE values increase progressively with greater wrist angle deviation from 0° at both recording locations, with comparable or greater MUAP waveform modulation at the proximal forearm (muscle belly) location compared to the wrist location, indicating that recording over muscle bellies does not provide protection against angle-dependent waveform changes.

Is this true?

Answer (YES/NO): YES